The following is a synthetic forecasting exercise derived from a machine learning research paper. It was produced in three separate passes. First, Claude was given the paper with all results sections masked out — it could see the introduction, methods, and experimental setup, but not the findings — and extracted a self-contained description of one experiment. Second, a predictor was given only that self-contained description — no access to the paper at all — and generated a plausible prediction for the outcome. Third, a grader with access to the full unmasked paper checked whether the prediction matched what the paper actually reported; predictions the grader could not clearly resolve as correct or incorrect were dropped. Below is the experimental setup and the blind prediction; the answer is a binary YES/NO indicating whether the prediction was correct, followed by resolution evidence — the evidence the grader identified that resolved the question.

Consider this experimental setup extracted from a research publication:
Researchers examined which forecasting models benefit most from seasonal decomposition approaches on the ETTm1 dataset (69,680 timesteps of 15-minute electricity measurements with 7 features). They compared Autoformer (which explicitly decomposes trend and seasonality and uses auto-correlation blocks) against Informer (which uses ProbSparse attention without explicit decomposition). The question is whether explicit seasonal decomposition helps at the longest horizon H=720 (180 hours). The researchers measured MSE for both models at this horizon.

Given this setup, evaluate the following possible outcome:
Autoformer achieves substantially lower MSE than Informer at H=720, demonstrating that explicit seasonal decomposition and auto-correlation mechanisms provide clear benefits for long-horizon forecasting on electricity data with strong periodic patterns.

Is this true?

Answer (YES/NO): YES